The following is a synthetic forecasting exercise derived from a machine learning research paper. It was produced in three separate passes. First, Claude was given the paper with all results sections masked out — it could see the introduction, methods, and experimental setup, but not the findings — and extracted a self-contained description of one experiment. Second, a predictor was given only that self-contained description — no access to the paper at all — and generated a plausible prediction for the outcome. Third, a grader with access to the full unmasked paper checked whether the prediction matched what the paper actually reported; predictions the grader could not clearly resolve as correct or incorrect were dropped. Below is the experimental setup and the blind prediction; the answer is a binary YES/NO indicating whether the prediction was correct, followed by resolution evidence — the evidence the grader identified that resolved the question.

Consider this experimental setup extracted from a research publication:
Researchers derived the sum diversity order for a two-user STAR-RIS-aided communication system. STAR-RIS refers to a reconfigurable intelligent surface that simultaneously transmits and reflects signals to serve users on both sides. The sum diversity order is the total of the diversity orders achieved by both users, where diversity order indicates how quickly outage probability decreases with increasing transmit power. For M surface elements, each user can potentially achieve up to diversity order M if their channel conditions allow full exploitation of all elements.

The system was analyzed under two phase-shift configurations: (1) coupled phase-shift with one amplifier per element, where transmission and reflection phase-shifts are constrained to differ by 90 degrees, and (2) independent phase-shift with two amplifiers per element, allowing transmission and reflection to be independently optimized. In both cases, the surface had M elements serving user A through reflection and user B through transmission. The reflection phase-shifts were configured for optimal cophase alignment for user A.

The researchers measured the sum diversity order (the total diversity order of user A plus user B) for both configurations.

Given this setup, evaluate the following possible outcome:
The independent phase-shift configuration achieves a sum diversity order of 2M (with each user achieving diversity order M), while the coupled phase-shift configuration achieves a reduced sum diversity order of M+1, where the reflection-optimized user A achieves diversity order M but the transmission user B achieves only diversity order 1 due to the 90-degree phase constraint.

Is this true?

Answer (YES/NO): YES